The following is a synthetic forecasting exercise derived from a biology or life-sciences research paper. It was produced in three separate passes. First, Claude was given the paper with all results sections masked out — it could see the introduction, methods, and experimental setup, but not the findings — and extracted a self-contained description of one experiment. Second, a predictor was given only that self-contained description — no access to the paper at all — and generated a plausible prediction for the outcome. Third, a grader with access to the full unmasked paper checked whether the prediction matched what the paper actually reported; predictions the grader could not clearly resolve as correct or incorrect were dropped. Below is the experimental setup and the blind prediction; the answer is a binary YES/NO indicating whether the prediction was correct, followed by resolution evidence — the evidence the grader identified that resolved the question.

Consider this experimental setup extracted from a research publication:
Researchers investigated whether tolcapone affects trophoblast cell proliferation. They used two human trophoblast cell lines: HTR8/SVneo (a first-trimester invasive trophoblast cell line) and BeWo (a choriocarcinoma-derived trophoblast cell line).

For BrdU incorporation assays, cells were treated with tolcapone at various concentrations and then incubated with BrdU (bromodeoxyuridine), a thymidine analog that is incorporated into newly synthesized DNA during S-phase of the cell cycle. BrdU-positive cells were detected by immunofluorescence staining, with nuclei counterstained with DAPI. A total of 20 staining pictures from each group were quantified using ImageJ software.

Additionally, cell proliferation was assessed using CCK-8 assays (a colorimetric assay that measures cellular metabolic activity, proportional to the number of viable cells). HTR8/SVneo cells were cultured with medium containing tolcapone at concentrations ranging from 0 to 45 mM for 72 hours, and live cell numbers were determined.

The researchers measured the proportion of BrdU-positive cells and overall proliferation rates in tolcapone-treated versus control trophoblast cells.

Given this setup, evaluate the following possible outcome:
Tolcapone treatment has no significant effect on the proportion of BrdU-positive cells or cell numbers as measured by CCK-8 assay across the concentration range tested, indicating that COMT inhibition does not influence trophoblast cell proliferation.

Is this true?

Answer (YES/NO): NO